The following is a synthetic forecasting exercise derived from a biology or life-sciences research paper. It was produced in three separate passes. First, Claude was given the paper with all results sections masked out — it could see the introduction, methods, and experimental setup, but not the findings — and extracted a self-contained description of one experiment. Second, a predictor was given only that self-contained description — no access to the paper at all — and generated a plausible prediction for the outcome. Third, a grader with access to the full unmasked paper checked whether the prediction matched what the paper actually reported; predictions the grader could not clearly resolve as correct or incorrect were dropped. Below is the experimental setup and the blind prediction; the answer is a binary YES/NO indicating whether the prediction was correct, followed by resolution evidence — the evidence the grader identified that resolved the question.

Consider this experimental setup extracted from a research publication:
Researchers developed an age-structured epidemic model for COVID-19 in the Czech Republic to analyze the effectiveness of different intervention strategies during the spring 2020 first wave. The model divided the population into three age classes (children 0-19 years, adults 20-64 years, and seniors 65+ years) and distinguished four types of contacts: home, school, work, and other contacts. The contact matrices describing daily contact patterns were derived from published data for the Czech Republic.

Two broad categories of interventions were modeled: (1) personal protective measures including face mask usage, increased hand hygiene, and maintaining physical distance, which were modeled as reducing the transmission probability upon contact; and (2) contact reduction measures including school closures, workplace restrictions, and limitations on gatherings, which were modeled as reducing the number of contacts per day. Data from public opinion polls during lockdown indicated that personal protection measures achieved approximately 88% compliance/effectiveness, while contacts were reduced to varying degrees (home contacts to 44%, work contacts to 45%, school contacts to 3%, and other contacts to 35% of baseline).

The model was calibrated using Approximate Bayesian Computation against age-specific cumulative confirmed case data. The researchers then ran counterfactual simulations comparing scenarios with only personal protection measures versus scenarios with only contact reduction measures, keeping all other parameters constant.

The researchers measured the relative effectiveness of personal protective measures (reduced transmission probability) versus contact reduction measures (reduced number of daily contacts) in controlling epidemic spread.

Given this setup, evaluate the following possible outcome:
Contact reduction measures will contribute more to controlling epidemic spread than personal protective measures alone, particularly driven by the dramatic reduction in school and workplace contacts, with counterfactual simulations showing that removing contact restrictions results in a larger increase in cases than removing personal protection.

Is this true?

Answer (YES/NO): NO